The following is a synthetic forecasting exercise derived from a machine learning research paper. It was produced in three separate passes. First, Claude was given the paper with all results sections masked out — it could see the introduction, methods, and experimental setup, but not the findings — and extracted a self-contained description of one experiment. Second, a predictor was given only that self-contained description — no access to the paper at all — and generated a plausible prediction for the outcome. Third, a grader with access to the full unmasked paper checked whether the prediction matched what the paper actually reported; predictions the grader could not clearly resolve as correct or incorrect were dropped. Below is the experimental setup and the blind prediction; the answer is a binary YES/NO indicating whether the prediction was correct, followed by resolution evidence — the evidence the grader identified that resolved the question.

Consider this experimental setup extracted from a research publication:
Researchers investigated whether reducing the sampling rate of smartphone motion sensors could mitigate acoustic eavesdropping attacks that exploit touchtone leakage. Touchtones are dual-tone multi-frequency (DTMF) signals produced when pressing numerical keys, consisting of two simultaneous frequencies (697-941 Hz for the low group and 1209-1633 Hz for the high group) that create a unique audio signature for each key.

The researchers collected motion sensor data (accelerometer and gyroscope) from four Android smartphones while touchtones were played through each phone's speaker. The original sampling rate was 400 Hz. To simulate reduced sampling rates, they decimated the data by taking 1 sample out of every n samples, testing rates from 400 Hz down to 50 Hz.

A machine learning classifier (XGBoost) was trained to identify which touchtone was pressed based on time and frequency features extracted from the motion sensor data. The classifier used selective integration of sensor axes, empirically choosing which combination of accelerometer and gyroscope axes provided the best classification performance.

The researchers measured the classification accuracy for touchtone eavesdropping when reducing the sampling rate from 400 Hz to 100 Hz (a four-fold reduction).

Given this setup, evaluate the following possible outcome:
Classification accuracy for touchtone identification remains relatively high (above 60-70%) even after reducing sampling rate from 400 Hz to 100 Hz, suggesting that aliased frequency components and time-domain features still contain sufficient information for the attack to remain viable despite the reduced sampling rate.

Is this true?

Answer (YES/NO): YES